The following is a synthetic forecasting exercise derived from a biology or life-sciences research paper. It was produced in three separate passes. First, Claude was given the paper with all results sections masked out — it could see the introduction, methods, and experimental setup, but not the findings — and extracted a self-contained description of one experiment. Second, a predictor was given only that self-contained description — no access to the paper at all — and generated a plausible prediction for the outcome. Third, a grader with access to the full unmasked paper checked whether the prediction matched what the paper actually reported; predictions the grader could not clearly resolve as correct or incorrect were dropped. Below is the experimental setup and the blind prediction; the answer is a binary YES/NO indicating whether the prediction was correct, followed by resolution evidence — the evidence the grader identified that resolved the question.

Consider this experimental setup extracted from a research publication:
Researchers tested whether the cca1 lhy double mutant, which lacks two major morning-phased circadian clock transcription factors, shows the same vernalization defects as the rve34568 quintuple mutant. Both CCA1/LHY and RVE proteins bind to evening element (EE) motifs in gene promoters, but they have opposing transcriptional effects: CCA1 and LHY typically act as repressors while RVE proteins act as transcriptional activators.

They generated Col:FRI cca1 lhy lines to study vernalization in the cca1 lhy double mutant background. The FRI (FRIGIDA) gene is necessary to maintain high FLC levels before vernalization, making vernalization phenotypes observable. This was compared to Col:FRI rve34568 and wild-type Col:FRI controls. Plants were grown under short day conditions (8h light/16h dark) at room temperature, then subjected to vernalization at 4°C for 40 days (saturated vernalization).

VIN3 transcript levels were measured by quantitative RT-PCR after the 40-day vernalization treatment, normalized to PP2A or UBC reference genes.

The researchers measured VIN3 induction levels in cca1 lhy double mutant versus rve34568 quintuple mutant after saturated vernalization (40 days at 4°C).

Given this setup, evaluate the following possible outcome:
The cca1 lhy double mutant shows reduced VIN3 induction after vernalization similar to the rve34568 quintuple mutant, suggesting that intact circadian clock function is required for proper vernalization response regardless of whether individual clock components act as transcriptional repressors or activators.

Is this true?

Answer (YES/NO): NO